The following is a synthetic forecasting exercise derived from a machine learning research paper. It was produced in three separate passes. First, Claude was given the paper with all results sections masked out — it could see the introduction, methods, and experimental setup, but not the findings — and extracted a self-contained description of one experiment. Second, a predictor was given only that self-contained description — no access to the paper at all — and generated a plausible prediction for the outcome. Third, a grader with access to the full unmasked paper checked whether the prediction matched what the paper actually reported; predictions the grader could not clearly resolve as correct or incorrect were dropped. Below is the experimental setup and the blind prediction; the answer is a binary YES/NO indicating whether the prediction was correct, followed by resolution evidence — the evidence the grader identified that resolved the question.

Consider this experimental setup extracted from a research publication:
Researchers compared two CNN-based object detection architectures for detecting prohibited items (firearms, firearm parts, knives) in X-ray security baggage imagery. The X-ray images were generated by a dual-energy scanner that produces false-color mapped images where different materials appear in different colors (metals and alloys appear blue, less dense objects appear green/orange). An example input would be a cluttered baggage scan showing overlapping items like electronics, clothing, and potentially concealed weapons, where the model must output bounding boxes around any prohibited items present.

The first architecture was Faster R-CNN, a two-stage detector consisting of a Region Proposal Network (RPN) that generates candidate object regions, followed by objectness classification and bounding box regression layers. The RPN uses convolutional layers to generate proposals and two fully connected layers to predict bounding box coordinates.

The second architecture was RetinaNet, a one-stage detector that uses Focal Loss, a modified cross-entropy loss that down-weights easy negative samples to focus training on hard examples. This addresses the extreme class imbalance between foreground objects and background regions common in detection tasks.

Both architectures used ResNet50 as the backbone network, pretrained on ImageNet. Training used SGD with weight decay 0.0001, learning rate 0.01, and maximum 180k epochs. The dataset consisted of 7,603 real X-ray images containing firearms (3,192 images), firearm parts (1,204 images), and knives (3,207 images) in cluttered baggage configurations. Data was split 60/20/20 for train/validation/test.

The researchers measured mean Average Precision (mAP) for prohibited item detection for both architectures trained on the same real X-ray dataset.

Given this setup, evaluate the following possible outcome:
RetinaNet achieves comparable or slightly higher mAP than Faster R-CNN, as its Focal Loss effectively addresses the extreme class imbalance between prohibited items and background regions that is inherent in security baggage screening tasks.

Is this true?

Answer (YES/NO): YES